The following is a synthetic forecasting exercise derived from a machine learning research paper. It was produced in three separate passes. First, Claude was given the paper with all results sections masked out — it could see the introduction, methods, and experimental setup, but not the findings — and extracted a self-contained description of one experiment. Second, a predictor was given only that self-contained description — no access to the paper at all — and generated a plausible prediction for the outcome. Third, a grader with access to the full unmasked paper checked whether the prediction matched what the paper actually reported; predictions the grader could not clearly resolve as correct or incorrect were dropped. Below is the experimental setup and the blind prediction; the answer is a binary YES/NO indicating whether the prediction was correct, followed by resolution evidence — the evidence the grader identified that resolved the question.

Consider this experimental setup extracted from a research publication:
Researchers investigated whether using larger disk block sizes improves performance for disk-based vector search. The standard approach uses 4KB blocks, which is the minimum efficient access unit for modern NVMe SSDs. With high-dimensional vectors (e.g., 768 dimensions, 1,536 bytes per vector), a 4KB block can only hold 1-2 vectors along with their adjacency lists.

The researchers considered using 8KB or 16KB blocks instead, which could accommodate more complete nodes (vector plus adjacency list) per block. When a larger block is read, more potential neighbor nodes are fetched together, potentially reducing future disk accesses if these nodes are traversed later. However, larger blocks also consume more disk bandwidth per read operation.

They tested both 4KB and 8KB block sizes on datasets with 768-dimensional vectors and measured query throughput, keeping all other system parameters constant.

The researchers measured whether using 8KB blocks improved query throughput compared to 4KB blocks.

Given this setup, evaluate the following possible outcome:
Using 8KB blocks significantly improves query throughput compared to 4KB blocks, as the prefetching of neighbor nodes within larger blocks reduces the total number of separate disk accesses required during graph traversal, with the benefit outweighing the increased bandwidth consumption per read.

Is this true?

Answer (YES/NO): NO